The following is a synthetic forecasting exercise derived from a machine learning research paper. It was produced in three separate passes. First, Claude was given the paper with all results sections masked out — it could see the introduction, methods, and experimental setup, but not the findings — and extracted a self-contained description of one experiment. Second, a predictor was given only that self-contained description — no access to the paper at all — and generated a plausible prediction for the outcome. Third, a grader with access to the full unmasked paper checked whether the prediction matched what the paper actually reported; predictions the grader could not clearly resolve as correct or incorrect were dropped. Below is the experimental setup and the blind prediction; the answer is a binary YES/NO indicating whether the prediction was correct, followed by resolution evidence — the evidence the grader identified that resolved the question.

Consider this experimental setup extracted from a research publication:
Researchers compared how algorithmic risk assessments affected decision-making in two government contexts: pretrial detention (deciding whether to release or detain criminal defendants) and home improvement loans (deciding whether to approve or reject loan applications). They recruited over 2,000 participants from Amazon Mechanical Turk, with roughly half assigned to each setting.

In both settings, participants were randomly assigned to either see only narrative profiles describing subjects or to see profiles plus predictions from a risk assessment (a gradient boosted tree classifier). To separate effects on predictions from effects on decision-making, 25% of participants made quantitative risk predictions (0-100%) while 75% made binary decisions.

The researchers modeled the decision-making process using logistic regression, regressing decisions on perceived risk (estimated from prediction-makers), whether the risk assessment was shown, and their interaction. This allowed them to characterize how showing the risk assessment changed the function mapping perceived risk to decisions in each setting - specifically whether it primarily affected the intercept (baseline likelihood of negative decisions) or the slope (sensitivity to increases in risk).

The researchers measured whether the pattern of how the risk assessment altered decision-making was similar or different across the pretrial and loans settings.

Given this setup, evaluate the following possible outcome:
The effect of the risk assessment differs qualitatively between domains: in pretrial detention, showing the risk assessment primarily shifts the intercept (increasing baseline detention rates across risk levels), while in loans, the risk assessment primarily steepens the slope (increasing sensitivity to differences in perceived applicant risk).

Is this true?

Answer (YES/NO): NO